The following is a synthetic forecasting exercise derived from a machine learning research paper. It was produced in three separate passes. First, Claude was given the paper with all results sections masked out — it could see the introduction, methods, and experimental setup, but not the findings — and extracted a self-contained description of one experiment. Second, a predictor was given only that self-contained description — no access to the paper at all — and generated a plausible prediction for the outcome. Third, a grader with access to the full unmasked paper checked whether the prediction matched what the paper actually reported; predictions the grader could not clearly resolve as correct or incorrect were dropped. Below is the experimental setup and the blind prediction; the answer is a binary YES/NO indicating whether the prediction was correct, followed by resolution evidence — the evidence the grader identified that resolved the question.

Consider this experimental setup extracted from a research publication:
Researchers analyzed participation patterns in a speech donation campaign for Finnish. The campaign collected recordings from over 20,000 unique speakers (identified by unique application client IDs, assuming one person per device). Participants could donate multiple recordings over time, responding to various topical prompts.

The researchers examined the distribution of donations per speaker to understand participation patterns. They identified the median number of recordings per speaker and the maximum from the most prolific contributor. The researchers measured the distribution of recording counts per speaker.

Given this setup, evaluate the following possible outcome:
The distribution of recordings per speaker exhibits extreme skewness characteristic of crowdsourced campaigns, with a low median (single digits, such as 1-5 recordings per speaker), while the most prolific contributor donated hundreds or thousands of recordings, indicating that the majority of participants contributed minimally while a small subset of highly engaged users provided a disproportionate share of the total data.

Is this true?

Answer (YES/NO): YES